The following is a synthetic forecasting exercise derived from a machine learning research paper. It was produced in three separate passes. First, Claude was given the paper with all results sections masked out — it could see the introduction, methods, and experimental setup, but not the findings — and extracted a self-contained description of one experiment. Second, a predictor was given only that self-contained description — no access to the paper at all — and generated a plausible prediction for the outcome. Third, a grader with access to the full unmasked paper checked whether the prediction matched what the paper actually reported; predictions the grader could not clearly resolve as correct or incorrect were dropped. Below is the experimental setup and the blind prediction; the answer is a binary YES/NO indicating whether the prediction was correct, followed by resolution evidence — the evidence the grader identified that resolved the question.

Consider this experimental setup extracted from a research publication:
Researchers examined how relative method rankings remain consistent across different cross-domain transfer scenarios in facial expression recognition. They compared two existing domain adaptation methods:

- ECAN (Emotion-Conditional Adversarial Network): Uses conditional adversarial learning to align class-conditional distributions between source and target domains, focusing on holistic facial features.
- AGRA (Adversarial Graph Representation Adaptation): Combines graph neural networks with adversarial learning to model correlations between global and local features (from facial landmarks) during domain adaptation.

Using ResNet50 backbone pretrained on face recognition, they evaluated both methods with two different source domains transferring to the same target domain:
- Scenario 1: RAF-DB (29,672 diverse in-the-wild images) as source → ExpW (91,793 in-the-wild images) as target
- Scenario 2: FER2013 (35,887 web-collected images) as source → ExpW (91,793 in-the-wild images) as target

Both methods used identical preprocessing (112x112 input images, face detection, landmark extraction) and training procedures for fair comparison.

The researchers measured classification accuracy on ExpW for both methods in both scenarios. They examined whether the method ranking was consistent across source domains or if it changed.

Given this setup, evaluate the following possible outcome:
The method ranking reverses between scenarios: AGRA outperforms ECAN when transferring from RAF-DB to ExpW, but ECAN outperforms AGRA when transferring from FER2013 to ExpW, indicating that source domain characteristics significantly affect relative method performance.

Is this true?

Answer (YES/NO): NO